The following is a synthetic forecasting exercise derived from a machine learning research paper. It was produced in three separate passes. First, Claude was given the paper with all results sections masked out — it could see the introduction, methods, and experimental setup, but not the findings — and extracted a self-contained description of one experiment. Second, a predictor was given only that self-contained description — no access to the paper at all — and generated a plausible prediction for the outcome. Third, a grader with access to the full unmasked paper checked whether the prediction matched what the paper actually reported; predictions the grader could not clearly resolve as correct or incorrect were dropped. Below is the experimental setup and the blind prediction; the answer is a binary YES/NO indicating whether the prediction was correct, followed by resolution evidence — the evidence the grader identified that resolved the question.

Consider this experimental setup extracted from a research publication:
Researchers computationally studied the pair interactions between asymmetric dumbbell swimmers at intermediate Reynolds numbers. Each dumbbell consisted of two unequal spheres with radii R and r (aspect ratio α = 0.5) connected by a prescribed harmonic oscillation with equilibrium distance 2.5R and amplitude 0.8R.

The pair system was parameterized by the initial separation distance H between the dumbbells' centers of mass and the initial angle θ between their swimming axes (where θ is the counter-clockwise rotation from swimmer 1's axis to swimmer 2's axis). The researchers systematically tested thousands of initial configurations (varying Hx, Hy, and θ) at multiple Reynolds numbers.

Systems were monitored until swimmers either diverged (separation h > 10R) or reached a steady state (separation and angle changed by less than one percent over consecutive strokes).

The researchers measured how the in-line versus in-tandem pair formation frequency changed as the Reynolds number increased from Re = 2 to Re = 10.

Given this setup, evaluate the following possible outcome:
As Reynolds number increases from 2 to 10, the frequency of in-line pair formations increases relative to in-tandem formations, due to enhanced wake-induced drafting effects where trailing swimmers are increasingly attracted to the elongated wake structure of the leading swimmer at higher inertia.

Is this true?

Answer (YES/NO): NO